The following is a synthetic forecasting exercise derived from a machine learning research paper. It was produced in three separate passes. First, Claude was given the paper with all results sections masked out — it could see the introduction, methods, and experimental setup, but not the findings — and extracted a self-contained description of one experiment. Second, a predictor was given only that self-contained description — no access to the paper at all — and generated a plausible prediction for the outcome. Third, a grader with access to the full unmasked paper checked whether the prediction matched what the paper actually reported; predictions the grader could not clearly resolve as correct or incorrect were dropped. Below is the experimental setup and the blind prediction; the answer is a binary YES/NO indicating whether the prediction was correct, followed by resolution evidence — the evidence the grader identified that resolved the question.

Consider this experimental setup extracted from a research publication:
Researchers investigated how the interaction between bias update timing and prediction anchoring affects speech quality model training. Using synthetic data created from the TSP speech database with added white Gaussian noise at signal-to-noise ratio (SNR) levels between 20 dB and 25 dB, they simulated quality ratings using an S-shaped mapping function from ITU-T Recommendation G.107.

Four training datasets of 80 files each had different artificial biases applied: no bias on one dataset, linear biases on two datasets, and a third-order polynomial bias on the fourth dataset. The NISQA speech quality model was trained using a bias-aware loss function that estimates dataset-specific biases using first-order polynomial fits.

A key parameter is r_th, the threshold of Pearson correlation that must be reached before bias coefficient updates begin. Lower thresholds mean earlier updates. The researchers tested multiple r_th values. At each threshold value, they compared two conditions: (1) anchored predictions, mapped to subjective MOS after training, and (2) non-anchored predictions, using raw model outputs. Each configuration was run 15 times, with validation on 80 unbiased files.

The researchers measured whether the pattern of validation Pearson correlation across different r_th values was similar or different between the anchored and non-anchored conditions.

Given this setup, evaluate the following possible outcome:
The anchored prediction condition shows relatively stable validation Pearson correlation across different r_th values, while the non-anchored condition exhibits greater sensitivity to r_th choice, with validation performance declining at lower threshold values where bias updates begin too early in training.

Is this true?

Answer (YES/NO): NO